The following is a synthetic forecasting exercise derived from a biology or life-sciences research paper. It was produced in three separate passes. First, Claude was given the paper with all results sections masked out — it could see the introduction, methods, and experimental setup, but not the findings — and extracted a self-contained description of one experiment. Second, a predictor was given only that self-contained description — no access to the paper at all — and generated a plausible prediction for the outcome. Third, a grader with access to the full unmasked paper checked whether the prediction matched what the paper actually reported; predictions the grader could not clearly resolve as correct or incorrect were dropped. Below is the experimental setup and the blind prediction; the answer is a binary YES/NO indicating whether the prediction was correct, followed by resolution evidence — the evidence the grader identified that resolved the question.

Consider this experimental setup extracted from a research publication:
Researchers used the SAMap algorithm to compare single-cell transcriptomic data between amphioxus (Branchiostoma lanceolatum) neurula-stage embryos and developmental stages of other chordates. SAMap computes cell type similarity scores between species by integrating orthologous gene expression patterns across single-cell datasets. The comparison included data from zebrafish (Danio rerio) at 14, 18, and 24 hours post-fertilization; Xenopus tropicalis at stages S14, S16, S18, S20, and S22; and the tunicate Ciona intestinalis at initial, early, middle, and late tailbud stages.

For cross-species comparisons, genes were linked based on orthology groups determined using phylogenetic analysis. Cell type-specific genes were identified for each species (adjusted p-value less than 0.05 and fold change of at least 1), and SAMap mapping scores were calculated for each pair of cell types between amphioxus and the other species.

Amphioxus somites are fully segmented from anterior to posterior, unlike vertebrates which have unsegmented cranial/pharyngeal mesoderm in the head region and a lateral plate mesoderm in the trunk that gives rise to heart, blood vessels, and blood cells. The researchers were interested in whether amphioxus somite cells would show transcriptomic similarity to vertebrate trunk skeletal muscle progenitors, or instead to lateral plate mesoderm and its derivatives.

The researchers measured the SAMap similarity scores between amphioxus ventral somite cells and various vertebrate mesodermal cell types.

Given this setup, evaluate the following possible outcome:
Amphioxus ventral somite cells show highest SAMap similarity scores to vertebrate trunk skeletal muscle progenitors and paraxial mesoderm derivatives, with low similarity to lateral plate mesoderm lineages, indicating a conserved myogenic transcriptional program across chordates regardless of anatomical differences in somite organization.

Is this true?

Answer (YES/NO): NO